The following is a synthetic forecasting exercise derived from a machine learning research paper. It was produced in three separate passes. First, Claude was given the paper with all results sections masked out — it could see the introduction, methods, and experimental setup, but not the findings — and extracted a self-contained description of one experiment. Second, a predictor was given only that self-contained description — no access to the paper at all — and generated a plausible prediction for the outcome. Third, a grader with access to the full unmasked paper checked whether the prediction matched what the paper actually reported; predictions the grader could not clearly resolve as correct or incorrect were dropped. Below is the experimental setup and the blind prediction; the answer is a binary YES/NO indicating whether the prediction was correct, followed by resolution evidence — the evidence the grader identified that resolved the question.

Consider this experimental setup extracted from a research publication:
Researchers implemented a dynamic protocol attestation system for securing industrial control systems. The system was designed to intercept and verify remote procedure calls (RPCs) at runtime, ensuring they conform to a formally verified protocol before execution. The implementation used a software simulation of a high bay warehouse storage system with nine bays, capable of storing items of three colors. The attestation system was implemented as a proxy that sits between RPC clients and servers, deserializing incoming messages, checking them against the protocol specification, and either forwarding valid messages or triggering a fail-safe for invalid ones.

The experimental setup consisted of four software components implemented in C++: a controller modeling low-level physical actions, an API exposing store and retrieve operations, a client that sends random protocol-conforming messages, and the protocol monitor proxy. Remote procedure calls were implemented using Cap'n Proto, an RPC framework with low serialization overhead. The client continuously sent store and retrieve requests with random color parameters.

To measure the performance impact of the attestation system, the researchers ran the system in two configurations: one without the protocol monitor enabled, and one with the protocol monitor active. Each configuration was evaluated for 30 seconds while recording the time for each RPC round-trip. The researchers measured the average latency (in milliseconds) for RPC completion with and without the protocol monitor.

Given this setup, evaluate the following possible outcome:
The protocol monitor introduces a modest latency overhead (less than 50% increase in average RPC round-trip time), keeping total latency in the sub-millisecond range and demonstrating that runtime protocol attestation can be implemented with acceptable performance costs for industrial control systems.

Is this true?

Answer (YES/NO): YES